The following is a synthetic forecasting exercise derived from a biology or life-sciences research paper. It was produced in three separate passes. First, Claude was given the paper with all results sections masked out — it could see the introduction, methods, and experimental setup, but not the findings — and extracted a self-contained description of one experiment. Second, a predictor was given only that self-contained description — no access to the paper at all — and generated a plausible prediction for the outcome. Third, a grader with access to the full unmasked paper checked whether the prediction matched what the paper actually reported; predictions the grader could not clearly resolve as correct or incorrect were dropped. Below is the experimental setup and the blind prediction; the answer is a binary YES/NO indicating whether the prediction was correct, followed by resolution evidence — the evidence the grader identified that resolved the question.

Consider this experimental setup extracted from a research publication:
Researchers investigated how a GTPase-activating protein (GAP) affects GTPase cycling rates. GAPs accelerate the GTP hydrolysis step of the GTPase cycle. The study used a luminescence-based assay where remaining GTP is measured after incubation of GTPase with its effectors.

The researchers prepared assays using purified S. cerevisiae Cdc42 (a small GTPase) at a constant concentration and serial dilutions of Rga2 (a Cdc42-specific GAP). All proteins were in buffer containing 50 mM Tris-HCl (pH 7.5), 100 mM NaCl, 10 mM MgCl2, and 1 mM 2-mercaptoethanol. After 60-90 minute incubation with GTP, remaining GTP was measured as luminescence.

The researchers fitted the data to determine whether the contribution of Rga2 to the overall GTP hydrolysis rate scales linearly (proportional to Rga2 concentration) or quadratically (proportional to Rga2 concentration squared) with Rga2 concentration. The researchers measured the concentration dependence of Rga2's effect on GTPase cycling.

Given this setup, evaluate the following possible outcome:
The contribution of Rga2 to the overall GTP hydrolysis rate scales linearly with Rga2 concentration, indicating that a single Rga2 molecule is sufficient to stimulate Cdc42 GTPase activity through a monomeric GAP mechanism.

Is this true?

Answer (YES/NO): YES